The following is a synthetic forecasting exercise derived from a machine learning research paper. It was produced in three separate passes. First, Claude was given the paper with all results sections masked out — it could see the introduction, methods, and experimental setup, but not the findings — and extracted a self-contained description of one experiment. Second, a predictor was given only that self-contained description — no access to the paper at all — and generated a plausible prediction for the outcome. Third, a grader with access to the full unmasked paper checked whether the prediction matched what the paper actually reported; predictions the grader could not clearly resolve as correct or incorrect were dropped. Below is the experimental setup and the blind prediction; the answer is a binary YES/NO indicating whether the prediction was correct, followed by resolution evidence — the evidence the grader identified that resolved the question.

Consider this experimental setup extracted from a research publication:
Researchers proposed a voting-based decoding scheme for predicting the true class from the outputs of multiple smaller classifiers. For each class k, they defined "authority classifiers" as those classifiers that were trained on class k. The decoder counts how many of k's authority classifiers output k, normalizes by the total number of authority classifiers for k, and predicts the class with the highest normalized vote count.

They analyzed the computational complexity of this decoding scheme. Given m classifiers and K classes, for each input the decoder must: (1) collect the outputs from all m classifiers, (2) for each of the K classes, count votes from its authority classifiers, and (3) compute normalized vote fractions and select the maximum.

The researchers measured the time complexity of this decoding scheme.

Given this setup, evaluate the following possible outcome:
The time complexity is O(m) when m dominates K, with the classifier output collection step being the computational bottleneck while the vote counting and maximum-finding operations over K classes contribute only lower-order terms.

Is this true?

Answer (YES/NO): NO